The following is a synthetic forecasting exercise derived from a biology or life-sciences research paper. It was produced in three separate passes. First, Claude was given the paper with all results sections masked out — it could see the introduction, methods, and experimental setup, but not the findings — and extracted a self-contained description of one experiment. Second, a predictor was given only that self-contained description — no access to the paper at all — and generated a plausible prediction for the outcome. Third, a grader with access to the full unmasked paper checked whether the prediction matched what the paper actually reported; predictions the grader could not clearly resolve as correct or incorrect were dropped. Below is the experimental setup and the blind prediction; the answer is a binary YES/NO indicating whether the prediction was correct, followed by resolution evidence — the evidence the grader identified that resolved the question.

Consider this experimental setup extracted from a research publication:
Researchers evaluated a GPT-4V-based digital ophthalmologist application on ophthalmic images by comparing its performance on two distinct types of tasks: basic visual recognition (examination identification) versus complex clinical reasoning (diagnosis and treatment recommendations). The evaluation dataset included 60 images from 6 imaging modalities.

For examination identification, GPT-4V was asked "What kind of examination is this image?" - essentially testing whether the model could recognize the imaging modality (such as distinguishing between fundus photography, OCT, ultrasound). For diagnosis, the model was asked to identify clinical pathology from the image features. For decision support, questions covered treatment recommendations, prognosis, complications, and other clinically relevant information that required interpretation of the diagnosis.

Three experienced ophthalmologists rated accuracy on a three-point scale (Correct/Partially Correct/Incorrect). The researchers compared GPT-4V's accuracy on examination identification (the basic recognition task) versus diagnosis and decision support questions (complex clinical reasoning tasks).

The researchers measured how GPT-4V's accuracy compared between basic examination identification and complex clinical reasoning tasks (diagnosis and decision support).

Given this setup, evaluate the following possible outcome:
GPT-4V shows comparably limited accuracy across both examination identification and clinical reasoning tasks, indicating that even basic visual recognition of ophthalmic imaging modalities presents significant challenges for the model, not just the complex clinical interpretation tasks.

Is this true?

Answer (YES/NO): NO